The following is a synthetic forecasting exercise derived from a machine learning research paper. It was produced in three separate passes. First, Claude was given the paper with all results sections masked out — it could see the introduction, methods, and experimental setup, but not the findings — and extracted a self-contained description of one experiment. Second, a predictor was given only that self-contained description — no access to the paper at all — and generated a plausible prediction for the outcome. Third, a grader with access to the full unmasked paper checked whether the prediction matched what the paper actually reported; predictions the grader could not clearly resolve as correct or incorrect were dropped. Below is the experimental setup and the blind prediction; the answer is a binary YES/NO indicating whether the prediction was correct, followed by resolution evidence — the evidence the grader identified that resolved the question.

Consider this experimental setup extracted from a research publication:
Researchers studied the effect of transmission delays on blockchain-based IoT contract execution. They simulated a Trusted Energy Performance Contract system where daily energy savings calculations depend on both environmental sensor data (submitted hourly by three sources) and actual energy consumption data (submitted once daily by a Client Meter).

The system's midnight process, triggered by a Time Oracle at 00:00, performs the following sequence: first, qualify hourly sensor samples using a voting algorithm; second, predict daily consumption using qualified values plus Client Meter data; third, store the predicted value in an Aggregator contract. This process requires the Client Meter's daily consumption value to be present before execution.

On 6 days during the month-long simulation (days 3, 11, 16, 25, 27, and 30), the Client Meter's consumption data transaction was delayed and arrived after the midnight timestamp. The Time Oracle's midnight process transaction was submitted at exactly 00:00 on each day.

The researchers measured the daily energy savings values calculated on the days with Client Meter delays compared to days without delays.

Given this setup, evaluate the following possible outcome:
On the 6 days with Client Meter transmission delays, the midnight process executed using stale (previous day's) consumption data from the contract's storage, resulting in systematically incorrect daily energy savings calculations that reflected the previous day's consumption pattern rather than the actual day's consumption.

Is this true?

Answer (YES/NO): NO